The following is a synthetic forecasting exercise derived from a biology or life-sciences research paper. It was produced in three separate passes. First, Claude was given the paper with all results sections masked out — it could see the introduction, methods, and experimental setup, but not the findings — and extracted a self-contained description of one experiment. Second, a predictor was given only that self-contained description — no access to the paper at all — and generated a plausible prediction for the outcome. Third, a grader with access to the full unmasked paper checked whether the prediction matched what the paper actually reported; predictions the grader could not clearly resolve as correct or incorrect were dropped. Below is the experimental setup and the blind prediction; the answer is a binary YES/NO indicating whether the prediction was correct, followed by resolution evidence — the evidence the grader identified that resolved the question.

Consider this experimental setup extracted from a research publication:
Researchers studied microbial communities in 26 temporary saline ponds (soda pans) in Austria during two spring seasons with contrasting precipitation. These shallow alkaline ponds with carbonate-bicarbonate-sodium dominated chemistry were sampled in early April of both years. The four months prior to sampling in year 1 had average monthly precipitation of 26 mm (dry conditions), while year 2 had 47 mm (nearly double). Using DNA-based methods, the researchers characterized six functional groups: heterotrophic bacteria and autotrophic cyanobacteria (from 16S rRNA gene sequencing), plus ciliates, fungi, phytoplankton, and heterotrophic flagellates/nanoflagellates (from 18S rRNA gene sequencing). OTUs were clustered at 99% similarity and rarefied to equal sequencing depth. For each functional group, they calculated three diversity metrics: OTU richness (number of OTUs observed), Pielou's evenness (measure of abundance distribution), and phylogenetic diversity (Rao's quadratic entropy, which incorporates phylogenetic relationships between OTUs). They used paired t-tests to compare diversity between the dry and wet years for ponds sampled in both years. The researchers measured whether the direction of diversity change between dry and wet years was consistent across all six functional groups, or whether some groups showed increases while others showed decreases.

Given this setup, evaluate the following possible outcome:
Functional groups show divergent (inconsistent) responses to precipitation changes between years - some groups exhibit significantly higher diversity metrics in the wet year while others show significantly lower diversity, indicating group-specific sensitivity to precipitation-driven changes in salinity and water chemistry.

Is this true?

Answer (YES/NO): YES